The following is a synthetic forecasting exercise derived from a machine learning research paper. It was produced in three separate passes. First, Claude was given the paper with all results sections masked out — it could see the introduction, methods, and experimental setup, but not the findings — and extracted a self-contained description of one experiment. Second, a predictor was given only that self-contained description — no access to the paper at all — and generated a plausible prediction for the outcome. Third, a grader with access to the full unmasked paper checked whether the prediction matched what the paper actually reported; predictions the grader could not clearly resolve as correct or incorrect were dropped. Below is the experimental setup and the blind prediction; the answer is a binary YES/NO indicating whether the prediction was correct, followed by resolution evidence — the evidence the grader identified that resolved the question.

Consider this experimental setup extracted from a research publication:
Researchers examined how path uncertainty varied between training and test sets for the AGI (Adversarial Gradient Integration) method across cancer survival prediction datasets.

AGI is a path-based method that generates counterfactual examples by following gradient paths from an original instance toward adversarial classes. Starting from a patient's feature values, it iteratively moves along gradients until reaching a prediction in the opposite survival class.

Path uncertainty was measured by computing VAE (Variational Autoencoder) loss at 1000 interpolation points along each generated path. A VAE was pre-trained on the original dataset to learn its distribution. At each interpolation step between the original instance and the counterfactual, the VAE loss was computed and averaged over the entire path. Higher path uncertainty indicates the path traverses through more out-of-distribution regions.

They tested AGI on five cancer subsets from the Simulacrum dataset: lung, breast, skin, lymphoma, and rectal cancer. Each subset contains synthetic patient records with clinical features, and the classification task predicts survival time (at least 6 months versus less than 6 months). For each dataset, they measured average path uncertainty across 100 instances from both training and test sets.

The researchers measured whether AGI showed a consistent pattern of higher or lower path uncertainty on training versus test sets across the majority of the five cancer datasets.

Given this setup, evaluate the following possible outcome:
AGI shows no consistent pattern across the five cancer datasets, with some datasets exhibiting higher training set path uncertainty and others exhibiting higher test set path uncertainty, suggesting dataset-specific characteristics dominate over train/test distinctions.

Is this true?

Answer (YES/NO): NO